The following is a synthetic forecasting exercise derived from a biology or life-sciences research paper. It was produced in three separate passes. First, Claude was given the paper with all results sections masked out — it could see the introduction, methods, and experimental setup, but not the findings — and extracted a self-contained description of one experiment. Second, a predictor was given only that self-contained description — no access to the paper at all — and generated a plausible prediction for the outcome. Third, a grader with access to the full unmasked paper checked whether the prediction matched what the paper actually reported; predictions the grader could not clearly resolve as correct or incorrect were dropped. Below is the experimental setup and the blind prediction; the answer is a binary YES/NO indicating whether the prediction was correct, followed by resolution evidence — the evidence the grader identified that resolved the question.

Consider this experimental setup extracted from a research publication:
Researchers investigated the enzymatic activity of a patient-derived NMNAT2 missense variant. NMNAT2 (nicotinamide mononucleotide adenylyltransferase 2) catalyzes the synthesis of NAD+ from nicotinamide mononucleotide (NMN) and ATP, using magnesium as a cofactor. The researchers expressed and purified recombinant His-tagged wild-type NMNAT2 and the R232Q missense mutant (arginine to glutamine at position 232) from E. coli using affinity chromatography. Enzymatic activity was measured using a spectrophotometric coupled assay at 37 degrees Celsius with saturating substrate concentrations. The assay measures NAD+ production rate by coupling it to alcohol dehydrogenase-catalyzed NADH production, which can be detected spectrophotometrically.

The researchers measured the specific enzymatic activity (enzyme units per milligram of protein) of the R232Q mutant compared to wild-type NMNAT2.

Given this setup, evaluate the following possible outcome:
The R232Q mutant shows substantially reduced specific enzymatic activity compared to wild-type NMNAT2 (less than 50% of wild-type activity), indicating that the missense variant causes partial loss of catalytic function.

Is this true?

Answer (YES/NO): YES